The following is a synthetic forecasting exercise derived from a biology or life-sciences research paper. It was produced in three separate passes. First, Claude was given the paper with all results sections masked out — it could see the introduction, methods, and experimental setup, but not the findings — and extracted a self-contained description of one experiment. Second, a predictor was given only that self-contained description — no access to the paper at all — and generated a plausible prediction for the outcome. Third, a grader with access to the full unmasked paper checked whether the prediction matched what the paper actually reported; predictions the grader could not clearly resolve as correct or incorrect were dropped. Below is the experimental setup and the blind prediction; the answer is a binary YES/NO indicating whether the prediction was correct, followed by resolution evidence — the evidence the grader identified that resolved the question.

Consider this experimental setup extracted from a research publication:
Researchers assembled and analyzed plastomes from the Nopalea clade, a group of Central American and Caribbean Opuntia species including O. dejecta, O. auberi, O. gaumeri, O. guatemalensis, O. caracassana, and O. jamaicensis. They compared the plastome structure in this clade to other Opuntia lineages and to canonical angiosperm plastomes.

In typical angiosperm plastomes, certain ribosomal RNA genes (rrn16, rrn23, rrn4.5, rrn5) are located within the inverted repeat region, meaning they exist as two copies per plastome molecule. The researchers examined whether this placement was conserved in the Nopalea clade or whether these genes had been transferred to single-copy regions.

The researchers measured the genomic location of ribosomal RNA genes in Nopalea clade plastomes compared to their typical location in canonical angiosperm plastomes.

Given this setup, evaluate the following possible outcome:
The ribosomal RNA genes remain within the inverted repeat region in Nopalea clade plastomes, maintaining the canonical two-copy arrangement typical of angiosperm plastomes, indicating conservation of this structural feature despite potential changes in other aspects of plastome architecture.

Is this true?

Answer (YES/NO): NO